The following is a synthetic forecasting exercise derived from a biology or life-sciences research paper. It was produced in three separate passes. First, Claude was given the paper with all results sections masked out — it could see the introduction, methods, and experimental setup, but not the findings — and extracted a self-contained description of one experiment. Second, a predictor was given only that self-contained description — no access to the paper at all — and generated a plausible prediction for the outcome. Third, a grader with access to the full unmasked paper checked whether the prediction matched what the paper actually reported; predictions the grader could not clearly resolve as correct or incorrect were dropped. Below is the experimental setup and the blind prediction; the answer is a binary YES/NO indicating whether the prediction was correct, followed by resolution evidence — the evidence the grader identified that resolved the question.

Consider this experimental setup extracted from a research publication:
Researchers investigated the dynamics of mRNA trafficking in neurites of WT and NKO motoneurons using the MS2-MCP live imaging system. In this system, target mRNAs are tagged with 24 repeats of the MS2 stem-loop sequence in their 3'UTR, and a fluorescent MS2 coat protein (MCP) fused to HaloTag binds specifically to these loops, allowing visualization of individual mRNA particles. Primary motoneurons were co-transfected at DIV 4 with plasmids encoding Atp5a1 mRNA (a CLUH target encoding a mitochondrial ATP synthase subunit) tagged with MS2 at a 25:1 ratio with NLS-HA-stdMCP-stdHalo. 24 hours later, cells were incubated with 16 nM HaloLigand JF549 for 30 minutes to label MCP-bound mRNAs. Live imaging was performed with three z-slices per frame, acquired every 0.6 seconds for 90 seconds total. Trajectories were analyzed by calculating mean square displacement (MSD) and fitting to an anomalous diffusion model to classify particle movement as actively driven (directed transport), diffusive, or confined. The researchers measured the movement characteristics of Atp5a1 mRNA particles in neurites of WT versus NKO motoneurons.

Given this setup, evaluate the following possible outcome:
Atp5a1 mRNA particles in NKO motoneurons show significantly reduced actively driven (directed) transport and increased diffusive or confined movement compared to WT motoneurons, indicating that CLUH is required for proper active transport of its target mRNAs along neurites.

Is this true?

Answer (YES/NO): NO